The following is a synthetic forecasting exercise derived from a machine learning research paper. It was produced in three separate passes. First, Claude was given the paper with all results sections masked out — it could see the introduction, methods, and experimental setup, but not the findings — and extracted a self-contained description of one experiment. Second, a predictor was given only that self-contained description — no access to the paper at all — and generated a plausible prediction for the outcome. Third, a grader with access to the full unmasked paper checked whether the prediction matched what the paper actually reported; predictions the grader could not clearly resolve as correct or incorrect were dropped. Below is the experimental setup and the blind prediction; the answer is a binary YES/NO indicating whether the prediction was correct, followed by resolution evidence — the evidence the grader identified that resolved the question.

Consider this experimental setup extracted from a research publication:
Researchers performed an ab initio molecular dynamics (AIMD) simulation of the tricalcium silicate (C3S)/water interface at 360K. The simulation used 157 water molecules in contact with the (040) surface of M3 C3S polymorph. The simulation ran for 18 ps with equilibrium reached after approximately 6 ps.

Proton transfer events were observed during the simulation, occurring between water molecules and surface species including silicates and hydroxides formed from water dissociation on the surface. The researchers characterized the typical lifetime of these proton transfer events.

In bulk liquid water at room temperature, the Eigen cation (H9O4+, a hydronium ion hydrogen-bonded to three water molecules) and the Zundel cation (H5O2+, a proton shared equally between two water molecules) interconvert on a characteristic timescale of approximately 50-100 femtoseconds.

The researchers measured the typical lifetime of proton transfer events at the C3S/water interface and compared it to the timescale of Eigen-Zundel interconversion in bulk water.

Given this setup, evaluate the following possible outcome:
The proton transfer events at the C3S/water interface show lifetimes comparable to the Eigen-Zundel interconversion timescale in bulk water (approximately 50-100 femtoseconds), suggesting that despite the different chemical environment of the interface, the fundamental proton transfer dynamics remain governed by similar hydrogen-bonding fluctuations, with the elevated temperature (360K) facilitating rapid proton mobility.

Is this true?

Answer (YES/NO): YES